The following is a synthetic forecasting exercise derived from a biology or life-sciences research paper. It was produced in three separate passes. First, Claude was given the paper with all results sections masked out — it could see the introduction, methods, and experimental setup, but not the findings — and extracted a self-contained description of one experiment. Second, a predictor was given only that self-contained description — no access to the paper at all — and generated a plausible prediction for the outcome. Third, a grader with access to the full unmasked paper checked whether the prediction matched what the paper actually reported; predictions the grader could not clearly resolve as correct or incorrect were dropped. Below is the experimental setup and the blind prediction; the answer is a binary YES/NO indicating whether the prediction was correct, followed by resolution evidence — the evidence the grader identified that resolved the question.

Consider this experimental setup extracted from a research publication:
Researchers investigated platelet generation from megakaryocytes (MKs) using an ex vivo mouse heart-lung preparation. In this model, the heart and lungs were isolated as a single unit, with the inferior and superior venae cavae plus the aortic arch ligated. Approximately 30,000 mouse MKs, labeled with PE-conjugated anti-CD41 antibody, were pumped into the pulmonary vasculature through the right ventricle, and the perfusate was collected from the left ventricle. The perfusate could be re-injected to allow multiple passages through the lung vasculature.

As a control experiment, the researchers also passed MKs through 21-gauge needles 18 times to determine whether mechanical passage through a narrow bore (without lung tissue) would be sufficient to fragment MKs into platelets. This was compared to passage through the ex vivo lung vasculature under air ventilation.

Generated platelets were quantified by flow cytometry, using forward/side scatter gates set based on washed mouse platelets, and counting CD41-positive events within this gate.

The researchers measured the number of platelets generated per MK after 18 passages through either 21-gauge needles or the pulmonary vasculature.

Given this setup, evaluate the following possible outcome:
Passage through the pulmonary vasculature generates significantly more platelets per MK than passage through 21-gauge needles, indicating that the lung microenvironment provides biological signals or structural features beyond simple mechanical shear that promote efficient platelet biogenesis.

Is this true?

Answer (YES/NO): YES